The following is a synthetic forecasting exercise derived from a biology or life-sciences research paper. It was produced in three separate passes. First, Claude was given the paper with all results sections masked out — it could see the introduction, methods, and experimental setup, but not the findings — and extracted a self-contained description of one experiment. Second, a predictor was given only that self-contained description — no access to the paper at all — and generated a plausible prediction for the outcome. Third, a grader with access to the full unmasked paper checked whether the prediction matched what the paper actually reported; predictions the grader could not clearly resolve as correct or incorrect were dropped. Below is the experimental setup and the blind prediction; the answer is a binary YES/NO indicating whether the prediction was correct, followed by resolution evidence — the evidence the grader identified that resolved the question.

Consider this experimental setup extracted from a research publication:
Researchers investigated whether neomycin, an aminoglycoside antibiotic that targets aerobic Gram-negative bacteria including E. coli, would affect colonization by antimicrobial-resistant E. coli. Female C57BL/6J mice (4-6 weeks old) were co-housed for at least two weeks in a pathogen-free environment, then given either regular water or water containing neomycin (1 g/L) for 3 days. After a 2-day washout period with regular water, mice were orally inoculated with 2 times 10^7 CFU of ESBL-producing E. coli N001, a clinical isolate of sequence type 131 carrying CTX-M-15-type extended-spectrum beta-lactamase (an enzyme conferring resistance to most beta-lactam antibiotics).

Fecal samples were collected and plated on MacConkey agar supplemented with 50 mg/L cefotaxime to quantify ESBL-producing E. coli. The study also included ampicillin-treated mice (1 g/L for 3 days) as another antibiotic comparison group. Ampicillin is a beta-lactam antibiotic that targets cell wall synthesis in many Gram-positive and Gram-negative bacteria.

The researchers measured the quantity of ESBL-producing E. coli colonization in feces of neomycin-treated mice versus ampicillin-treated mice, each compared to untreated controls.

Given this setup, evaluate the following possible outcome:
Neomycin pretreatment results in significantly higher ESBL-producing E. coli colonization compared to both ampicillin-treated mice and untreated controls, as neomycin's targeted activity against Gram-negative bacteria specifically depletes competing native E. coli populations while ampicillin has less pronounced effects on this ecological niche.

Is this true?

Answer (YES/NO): NO